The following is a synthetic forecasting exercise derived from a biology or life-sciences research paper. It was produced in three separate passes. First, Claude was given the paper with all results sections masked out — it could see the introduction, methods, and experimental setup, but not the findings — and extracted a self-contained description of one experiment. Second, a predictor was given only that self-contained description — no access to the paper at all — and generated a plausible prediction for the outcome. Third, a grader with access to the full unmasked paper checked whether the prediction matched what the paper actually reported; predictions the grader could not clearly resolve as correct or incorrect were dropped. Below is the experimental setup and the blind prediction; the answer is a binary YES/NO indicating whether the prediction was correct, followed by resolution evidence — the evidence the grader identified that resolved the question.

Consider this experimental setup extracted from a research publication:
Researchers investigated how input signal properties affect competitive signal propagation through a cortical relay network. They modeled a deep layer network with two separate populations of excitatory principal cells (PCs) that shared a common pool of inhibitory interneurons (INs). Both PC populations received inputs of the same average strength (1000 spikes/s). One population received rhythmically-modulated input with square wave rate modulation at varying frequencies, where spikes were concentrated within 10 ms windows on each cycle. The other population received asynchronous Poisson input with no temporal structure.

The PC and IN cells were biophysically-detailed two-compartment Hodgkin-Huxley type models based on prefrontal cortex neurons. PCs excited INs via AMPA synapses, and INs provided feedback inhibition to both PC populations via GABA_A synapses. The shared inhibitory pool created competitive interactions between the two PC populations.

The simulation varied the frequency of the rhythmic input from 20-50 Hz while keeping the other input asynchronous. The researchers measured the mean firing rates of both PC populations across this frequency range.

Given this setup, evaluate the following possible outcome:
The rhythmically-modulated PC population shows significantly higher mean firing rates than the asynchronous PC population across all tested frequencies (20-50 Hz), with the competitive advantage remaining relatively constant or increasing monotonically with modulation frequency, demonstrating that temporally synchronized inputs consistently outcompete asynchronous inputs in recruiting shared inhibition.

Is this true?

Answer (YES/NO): NO